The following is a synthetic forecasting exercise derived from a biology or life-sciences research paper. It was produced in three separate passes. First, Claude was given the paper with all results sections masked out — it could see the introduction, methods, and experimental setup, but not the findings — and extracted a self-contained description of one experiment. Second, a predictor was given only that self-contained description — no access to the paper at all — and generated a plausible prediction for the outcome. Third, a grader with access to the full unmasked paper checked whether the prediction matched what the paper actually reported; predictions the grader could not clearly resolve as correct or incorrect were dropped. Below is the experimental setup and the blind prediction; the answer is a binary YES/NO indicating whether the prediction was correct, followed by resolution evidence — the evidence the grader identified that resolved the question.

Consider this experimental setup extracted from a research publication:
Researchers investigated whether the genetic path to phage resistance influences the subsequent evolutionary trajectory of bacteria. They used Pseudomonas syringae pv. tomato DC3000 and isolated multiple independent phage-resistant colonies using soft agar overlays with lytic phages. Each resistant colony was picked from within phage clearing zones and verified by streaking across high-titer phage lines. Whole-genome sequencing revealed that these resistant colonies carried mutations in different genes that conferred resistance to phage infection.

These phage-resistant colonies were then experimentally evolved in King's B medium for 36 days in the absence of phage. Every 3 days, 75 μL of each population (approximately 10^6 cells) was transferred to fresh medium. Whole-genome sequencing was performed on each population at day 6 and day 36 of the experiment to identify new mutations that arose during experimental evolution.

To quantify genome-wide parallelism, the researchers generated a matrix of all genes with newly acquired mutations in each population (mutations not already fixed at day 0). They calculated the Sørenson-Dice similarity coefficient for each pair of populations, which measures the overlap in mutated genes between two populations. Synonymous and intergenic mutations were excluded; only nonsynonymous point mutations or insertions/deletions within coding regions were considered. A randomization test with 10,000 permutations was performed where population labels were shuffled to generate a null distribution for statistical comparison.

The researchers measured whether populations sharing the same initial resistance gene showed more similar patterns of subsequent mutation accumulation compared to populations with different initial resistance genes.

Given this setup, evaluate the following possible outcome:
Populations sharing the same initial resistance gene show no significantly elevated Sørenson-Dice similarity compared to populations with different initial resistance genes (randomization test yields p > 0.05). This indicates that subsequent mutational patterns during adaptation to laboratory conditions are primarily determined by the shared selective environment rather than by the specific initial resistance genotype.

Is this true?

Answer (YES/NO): NO